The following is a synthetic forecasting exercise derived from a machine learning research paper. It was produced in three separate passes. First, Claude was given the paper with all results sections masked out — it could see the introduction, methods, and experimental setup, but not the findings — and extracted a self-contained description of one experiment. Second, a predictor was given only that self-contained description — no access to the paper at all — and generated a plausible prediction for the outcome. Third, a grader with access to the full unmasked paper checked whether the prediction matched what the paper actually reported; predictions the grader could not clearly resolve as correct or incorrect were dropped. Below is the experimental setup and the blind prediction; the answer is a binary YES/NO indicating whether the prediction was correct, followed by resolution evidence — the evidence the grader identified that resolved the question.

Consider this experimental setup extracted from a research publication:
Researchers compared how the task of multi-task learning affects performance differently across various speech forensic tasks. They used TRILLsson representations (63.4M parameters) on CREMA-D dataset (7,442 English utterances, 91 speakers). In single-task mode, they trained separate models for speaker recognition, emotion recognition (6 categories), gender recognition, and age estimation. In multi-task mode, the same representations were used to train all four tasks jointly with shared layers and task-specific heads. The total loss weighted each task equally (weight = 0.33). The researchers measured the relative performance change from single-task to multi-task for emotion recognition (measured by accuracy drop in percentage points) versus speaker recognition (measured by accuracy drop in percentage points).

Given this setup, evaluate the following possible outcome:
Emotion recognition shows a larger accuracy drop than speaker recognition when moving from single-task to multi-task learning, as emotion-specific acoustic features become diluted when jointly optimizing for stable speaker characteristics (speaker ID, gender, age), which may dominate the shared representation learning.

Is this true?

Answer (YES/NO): NO